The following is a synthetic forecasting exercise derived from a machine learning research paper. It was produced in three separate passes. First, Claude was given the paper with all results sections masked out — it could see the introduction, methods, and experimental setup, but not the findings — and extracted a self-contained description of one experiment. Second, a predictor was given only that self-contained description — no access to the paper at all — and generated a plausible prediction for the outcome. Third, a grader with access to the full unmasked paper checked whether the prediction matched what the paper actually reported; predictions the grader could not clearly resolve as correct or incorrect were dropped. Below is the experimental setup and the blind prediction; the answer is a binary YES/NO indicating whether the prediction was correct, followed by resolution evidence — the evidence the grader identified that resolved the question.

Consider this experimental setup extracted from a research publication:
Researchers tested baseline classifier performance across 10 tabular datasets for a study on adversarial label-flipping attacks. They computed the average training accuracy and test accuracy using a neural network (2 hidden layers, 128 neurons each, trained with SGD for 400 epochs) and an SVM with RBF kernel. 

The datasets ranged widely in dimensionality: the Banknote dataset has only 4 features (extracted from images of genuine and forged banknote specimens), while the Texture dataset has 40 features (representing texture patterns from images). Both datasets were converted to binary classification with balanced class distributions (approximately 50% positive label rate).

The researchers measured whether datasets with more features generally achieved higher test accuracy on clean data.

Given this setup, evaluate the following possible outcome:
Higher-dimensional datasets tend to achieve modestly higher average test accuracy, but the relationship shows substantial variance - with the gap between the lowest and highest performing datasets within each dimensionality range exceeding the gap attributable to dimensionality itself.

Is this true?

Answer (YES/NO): YES